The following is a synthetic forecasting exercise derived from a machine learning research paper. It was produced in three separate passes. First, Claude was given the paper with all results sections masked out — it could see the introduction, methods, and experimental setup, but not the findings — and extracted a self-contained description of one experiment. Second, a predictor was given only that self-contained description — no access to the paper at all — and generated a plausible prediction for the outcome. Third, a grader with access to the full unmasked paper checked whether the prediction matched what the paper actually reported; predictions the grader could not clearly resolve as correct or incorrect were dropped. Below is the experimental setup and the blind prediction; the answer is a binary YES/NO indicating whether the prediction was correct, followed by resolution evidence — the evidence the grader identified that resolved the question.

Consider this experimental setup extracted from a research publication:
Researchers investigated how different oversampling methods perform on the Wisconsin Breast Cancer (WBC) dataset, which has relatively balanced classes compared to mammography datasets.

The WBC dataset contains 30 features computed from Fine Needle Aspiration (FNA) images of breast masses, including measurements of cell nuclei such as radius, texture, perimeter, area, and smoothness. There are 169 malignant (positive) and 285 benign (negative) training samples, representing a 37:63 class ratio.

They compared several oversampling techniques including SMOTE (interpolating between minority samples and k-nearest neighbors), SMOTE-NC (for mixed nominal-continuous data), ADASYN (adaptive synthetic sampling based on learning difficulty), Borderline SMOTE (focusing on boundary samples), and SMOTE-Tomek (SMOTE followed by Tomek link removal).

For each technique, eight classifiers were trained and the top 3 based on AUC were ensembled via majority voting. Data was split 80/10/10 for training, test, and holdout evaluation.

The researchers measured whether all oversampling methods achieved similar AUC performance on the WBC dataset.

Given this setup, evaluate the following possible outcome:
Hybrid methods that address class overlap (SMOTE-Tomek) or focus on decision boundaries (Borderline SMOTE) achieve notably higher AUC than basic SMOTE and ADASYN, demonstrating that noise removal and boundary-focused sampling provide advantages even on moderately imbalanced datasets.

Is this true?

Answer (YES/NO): NO